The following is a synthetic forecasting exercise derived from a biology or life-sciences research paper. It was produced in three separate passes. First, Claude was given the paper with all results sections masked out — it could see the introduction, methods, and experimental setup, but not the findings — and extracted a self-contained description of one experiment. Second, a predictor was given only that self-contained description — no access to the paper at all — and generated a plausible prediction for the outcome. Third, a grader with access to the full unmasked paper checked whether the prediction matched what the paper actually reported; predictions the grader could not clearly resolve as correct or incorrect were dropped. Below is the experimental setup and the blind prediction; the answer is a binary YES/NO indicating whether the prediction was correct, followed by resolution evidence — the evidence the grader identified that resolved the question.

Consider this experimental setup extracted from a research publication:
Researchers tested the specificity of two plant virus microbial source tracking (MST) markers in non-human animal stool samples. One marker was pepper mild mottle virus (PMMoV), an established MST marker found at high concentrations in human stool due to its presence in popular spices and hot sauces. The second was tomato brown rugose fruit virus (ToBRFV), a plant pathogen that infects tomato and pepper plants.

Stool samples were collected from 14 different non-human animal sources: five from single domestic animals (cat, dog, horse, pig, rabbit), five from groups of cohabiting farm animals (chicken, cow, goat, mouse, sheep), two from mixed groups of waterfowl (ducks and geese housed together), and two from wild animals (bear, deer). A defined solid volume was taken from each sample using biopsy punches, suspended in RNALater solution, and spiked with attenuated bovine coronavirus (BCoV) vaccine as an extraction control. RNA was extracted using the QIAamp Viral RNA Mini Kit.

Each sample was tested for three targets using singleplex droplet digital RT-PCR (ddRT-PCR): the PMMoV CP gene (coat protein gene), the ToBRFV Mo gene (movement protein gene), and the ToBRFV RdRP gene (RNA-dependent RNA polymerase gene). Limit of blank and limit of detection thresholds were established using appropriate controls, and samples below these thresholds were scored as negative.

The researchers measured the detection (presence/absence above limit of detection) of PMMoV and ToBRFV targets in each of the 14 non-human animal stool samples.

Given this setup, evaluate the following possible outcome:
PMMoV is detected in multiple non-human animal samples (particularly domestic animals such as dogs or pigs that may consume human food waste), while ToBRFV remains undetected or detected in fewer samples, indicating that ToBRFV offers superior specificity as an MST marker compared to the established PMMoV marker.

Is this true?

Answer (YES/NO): NO